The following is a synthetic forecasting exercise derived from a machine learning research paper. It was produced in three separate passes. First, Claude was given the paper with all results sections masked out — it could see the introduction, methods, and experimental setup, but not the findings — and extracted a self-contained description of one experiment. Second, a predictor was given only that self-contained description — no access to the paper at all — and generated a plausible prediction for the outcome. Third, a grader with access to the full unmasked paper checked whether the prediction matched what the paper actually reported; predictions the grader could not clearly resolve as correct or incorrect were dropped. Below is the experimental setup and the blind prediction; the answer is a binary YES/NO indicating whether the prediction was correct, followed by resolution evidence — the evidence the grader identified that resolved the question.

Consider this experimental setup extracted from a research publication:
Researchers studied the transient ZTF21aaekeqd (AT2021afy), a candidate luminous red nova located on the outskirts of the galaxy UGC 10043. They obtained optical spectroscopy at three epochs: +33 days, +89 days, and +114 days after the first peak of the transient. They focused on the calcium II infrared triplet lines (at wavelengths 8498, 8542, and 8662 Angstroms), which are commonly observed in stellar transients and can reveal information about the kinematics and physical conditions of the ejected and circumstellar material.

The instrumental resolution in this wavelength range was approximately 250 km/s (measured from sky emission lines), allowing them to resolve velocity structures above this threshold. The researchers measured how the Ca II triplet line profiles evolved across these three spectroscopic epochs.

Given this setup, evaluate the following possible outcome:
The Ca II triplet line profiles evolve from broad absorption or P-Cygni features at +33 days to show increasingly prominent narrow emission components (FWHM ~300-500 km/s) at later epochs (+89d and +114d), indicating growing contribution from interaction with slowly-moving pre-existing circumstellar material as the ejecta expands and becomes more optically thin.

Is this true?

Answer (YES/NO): NO